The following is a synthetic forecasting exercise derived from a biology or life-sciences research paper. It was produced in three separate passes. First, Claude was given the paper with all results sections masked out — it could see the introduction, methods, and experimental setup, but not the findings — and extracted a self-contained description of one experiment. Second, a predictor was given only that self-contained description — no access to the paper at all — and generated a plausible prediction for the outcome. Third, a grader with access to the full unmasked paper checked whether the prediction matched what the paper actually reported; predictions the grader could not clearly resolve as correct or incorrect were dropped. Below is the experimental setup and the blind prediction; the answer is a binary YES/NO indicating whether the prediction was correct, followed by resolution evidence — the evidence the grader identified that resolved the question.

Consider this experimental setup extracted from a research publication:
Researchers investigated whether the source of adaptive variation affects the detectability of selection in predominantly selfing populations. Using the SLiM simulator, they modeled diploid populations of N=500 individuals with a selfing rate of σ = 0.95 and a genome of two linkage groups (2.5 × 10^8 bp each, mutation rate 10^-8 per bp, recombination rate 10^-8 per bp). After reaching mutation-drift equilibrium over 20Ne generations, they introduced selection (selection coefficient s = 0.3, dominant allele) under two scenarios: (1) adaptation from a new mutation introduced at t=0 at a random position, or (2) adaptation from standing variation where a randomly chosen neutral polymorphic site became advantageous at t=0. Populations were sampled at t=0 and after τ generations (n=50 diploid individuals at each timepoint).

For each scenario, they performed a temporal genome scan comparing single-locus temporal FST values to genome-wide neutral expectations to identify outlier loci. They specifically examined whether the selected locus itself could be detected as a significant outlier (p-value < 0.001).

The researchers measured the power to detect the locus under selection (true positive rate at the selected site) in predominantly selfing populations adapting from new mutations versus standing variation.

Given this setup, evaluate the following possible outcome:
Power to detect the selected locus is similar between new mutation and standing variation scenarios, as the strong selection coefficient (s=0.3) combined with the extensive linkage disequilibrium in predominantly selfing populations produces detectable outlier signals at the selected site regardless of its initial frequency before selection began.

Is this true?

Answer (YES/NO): NO